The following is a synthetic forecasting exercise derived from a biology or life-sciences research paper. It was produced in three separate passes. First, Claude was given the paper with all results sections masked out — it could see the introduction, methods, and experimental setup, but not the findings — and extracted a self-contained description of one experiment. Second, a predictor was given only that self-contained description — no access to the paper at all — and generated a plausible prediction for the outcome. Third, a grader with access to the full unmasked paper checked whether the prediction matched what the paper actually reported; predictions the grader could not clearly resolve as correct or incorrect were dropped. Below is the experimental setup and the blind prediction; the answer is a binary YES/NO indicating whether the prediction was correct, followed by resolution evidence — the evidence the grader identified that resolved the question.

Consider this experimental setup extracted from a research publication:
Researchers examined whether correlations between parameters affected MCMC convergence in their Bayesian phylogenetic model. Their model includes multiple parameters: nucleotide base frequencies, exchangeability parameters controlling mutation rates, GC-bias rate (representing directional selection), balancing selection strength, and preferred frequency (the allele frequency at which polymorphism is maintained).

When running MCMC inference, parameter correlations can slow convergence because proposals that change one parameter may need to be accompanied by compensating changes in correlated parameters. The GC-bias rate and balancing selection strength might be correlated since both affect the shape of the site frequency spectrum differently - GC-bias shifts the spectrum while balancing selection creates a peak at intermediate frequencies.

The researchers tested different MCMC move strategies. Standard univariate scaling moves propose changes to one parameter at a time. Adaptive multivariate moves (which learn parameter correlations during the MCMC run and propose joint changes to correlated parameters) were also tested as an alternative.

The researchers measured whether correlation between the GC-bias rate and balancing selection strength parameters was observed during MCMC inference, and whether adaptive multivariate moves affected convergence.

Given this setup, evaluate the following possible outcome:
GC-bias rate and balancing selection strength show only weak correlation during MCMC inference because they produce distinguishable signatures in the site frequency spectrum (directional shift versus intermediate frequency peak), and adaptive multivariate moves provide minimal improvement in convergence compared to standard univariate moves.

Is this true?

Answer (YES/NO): NO